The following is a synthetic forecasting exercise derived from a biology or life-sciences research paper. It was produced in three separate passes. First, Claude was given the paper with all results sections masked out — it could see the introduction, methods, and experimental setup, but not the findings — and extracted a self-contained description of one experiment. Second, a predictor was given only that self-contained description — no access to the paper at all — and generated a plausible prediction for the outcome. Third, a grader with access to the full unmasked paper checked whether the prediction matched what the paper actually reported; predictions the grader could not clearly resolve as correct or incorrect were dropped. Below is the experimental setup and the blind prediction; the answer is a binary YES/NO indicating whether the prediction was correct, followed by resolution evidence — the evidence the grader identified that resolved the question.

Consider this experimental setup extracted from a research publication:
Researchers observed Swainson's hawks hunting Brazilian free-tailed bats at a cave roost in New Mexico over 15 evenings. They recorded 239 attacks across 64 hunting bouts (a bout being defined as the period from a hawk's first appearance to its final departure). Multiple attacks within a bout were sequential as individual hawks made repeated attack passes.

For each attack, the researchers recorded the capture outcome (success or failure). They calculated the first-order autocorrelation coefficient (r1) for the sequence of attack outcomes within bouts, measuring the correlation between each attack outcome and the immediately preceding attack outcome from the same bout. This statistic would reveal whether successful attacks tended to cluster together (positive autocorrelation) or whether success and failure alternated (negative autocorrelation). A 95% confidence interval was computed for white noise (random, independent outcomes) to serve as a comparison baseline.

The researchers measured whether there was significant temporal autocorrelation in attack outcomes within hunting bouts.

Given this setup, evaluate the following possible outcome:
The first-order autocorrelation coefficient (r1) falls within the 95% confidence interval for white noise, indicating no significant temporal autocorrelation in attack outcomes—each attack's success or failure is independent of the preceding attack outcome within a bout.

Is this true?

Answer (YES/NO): NO